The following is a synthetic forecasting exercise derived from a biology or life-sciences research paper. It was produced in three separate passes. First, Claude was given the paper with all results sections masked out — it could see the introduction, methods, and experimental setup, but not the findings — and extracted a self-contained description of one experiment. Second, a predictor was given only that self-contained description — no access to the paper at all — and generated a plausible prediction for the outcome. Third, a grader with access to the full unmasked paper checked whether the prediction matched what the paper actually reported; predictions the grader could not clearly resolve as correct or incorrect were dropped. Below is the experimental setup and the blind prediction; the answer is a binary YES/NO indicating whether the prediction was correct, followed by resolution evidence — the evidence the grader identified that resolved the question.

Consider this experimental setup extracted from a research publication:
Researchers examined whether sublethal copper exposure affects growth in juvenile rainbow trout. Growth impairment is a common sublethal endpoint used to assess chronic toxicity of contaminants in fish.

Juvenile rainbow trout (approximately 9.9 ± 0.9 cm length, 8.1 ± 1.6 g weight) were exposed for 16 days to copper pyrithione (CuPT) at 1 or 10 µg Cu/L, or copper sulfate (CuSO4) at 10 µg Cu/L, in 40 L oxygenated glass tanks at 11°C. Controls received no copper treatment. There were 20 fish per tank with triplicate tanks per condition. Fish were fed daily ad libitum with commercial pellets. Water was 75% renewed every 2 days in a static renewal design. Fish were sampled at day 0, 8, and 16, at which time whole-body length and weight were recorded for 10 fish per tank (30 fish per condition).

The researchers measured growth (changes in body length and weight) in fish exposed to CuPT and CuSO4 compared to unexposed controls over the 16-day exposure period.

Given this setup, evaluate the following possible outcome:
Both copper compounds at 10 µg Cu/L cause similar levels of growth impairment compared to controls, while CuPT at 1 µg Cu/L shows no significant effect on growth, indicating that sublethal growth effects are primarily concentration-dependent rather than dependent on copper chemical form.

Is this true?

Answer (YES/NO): NO